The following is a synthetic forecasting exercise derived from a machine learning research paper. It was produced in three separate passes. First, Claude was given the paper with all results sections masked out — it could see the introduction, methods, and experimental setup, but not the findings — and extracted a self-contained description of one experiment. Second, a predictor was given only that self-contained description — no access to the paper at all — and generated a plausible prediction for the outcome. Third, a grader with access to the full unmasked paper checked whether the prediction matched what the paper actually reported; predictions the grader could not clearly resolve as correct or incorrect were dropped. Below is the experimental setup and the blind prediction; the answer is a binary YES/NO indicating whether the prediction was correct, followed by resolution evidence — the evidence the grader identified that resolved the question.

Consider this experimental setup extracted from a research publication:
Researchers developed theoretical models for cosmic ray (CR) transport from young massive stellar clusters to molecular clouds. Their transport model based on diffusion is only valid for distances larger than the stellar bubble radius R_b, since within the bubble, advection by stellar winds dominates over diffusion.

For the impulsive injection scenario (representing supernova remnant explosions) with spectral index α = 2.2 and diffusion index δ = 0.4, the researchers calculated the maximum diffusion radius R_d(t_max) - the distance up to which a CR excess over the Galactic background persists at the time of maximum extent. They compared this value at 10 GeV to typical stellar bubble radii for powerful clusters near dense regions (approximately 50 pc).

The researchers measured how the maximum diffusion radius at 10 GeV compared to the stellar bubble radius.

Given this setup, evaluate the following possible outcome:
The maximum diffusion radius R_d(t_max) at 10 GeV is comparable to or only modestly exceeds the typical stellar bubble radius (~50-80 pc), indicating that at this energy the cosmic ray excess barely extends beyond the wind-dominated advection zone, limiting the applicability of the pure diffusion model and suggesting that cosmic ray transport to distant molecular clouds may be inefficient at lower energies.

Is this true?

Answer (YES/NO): YES